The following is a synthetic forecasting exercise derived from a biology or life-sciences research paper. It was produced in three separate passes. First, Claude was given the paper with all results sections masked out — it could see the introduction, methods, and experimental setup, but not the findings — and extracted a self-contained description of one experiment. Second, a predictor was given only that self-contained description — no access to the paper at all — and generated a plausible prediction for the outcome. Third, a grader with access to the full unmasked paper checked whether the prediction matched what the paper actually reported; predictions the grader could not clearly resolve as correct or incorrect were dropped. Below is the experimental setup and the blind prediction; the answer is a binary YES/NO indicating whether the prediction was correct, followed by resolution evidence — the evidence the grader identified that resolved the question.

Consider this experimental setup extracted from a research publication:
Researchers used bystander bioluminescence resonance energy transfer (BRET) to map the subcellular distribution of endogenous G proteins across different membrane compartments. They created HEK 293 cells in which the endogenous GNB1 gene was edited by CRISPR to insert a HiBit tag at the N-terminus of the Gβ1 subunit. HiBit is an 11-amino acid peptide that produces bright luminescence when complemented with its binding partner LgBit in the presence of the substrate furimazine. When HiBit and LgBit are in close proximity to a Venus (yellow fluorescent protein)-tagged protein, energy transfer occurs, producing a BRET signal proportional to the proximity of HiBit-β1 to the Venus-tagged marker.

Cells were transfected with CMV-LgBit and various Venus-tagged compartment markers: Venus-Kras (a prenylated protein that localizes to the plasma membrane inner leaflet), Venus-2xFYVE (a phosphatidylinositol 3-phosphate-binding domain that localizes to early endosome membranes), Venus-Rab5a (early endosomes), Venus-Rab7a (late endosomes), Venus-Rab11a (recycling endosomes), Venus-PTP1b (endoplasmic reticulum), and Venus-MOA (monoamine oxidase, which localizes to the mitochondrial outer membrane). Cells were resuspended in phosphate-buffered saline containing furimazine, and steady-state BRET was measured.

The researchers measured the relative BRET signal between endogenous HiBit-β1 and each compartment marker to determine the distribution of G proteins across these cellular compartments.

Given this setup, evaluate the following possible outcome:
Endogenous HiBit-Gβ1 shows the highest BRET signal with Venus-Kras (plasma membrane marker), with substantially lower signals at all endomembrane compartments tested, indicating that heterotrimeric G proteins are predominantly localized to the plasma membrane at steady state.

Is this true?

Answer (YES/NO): YES